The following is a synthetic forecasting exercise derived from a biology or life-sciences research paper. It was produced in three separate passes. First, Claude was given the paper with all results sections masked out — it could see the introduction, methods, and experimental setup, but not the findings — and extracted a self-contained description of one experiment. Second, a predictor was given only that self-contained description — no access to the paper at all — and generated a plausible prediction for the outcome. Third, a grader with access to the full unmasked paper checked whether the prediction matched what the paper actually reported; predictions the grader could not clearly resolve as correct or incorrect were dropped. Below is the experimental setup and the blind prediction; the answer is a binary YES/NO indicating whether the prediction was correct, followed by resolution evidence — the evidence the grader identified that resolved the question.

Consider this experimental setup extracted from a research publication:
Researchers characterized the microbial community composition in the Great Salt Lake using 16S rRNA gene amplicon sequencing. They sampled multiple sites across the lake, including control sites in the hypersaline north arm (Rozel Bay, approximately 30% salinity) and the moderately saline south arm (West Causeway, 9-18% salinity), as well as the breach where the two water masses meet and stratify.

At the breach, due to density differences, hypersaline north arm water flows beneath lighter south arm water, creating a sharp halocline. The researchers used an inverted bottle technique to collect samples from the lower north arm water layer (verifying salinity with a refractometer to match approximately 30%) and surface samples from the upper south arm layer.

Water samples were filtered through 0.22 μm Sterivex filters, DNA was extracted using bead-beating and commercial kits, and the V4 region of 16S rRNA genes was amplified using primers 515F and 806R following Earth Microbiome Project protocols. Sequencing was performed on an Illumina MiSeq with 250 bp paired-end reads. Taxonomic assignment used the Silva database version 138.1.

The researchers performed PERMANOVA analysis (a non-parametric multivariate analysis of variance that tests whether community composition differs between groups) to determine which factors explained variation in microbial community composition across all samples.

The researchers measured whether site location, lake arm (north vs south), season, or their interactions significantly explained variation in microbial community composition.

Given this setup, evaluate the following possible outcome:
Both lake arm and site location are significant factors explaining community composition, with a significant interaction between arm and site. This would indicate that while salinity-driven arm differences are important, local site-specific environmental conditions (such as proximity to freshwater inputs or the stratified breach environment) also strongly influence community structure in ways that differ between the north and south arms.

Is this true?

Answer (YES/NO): NO